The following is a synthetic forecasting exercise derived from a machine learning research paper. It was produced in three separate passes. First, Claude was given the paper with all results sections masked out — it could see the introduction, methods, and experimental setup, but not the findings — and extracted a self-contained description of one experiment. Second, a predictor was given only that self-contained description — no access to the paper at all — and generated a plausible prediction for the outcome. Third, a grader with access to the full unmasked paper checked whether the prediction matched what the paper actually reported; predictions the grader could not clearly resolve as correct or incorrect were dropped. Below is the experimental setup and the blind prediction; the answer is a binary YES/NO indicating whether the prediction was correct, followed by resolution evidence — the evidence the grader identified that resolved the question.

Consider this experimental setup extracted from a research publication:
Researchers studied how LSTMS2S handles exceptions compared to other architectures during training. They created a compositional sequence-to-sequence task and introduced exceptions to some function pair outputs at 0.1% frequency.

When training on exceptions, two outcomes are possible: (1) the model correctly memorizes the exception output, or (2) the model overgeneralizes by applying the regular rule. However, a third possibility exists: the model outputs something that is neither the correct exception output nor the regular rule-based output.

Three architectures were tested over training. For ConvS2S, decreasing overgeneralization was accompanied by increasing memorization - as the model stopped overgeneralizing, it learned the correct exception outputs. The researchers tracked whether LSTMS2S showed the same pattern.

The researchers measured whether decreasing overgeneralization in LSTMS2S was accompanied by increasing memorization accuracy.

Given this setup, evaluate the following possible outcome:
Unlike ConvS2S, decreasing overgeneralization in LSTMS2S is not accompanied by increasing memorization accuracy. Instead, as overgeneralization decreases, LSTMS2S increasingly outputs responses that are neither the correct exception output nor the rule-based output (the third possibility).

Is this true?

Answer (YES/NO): YES